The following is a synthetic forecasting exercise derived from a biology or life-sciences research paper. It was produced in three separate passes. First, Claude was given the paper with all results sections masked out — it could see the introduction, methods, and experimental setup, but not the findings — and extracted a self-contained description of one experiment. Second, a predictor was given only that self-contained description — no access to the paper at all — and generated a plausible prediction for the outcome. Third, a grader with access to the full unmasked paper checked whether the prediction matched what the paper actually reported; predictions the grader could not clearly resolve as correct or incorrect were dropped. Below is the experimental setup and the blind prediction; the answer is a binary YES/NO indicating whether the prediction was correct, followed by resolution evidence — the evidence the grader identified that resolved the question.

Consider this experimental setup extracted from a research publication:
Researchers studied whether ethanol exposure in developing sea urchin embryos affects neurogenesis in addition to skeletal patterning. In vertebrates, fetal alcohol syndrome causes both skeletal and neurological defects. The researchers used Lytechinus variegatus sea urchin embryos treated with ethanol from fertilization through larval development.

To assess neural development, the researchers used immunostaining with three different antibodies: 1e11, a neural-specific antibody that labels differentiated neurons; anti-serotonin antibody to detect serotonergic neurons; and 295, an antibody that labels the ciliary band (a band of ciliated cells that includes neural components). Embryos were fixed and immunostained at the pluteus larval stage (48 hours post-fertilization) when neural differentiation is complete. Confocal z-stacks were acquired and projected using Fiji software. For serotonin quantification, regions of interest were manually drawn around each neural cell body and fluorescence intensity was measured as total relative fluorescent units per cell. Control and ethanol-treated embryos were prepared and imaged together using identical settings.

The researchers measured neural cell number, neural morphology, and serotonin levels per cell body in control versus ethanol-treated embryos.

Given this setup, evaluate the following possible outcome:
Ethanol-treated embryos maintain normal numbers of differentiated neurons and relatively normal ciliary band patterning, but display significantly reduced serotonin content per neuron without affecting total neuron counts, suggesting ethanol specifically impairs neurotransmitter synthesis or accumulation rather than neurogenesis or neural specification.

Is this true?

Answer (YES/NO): NO